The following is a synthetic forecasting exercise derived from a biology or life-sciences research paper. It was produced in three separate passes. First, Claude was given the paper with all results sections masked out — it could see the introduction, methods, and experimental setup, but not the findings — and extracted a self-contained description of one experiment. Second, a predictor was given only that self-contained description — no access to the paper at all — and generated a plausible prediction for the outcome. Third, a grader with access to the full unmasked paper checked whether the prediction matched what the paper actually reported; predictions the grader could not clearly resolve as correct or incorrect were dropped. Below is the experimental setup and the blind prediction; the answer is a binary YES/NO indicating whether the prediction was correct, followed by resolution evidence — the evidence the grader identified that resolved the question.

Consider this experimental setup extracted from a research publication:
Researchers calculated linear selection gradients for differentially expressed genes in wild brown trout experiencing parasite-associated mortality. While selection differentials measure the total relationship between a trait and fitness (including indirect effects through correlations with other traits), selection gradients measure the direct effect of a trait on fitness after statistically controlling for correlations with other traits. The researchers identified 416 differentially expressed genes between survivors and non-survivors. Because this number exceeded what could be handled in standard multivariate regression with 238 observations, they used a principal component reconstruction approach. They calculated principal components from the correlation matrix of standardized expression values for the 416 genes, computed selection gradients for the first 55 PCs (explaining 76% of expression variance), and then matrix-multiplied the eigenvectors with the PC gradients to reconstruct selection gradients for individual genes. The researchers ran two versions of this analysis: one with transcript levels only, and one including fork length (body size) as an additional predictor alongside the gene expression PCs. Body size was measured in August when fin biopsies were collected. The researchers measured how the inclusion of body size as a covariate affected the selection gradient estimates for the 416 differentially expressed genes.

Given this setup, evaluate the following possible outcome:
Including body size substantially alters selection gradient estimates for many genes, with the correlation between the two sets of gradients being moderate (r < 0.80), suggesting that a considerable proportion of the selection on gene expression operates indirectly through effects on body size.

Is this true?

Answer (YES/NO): NO